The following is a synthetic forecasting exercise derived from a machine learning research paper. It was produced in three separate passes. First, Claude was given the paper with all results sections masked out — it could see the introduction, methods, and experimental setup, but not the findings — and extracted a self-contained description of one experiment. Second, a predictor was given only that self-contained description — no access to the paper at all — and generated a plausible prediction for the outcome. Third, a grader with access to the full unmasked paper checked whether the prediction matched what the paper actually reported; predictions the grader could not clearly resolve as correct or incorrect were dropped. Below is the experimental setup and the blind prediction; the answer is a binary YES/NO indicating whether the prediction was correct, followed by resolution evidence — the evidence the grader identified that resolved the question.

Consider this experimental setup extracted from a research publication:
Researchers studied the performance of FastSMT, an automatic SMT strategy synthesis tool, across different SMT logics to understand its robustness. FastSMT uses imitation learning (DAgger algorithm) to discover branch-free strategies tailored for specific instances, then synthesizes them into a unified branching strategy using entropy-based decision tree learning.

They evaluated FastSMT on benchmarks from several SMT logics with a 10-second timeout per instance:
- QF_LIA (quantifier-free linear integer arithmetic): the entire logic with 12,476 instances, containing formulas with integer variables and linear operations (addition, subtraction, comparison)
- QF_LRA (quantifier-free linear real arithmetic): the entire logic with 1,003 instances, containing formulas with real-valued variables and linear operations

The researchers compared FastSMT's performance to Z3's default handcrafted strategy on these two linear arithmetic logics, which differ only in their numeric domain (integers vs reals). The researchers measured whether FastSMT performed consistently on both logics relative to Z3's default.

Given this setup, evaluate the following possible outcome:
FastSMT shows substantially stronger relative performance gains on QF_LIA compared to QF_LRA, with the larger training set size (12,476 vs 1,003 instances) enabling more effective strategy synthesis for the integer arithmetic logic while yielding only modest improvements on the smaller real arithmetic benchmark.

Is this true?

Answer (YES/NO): NO